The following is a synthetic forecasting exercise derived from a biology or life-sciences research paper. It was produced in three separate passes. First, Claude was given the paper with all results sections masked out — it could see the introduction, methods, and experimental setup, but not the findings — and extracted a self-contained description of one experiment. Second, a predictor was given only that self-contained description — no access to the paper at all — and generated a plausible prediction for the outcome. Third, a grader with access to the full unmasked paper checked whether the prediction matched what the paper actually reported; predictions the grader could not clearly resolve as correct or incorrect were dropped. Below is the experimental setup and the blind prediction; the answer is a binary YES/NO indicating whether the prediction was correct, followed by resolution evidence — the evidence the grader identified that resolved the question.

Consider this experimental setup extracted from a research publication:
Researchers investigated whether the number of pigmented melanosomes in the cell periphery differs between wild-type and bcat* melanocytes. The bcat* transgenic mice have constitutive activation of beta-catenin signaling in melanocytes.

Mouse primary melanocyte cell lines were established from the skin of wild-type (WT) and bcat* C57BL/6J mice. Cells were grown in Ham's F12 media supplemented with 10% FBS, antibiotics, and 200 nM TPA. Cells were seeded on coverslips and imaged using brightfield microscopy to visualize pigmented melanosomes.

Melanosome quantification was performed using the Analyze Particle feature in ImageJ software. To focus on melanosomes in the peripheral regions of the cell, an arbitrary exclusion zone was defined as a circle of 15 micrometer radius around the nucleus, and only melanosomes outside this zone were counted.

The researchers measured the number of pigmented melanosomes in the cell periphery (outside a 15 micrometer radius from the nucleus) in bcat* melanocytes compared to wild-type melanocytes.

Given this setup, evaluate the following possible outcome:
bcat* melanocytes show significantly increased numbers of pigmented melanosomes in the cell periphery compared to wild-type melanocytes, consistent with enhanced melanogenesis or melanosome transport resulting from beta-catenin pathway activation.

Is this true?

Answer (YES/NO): YES